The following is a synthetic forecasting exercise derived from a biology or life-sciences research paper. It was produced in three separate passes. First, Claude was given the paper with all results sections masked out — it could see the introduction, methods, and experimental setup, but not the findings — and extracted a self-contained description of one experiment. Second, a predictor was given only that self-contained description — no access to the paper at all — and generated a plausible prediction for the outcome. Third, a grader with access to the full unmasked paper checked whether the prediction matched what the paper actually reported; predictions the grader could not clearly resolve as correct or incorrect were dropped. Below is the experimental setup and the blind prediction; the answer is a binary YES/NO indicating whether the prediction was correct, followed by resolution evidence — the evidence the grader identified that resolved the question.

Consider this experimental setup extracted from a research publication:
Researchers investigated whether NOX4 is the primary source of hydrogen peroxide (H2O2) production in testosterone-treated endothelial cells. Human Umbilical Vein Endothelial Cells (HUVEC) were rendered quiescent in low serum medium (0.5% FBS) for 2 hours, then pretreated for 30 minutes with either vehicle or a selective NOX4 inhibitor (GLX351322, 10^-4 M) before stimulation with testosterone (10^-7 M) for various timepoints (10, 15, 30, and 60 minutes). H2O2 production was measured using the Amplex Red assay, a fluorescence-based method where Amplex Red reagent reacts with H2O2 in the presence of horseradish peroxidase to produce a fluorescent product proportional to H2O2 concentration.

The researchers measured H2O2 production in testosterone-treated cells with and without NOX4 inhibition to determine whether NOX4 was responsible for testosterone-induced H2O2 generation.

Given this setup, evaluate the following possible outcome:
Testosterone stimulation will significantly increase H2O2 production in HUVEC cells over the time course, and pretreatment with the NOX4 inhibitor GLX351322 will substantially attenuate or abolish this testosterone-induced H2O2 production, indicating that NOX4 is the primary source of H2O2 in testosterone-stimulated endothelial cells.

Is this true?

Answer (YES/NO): YES